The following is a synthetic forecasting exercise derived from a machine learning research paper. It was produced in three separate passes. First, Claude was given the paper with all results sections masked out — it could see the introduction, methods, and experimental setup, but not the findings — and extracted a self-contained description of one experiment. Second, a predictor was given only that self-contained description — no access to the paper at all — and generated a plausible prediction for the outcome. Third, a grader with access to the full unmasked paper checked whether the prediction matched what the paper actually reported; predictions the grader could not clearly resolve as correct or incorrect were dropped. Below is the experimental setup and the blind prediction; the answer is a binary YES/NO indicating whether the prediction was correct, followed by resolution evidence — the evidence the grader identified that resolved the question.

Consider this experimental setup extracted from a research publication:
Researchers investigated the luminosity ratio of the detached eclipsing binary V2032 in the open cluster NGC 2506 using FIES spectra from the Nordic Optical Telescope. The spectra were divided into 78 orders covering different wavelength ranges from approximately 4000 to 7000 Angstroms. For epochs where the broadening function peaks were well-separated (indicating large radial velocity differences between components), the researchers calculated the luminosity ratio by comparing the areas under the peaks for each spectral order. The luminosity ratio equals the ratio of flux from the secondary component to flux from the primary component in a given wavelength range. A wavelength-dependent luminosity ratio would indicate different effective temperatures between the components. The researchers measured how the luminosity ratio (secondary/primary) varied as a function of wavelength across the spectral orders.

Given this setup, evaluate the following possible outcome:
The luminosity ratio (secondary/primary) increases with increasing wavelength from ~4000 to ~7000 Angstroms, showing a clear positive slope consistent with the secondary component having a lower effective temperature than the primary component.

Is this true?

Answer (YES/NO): NO